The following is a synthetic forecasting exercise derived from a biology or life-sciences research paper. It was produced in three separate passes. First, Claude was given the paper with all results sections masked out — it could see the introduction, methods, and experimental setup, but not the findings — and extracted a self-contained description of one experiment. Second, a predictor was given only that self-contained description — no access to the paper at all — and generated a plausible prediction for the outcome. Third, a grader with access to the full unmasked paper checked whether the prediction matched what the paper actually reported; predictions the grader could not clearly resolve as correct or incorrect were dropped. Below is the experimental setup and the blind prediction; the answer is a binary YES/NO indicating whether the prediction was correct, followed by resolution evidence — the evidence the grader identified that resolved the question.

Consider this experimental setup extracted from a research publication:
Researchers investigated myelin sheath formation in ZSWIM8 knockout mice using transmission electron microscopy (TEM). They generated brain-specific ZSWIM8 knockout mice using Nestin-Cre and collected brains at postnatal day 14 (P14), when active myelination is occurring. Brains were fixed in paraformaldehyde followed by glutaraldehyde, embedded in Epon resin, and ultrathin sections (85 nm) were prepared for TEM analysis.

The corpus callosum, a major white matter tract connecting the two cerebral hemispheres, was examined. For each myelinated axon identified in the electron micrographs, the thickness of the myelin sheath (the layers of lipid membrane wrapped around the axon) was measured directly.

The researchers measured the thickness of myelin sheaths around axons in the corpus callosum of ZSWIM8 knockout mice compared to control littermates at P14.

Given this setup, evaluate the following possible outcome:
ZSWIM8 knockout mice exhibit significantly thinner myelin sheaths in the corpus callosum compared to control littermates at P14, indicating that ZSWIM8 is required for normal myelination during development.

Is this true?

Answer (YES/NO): YES